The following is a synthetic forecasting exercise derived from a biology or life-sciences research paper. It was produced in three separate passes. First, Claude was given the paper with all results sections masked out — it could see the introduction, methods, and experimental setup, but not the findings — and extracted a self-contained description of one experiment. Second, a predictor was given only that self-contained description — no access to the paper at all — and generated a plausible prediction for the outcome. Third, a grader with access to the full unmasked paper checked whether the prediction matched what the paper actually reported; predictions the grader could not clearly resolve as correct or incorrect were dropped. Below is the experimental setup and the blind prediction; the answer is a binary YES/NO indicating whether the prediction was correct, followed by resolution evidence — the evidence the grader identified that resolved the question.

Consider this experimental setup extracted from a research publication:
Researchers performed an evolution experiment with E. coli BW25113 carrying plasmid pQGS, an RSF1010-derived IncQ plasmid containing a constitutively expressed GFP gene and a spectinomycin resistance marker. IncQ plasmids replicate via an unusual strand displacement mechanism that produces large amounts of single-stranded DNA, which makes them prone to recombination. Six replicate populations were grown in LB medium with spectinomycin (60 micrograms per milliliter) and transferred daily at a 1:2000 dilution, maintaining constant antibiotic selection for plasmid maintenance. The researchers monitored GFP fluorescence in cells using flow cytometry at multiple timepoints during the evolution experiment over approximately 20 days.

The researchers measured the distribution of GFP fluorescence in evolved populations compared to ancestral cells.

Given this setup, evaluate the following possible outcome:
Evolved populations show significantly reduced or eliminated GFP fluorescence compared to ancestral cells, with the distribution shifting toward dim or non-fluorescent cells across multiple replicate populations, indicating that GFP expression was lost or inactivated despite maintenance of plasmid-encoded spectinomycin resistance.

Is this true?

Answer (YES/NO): YES